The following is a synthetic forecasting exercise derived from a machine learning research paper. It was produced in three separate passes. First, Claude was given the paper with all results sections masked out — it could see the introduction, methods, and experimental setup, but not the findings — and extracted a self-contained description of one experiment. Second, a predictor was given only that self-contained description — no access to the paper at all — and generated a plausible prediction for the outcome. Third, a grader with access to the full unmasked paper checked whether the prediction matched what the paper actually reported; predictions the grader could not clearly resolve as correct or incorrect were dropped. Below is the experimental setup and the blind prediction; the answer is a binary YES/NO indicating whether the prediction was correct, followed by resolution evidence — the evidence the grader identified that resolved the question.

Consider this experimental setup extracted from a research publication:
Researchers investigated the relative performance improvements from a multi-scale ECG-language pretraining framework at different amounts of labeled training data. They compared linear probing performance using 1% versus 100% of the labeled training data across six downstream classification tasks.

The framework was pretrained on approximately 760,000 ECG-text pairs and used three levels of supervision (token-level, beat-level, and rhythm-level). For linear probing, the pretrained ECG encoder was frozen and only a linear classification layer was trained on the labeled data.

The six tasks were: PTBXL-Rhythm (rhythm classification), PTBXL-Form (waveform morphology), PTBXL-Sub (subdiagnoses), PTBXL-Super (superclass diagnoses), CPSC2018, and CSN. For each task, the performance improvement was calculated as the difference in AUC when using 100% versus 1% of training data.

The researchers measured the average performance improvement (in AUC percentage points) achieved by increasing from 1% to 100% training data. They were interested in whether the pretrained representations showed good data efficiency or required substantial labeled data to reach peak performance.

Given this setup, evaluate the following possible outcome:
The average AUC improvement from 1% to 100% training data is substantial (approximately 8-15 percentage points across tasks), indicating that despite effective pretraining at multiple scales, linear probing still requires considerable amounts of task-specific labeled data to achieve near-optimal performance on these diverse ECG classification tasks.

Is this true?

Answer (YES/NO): YES